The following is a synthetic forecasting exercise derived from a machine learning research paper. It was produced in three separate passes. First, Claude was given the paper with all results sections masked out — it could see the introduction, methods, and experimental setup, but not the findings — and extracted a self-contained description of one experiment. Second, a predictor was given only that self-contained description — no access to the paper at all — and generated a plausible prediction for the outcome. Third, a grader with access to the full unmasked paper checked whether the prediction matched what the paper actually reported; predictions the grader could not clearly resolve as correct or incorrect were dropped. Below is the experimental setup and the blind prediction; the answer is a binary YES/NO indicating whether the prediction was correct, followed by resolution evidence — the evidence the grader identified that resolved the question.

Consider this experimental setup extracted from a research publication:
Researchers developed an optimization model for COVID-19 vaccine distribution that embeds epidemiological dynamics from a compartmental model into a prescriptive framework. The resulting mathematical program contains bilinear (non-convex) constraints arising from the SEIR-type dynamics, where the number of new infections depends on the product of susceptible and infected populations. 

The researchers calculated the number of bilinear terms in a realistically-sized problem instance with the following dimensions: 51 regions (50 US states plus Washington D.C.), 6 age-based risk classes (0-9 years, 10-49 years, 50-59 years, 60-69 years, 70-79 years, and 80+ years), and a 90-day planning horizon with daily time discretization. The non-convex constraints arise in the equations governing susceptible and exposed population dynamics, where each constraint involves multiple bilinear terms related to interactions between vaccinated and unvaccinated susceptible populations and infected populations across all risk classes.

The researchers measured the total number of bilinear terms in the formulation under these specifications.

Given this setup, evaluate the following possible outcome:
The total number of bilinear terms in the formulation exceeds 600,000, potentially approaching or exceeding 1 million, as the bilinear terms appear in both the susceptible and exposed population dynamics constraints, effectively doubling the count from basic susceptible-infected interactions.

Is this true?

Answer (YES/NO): YES